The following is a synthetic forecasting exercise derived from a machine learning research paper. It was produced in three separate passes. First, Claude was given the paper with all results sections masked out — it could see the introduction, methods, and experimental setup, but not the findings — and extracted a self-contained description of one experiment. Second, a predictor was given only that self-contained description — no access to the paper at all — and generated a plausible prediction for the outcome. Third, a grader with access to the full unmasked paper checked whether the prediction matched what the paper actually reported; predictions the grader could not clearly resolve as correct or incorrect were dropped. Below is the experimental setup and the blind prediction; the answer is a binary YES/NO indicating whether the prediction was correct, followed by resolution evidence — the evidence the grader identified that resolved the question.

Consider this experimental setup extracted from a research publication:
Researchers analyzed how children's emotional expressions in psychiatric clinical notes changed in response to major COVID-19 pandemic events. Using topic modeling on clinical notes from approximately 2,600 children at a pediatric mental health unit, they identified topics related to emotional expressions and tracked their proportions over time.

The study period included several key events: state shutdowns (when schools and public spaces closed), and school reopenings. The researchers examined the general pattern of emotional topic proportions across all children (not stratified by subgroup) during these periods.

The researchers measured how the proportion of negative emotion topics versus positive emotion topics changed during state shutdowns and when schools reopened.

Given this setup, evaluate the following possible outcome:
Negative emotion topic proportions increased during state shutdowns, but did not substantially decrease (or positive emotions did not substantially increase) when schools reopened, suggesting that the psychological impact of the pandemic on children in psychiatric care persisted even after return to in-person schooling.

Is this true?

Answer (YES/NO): NO